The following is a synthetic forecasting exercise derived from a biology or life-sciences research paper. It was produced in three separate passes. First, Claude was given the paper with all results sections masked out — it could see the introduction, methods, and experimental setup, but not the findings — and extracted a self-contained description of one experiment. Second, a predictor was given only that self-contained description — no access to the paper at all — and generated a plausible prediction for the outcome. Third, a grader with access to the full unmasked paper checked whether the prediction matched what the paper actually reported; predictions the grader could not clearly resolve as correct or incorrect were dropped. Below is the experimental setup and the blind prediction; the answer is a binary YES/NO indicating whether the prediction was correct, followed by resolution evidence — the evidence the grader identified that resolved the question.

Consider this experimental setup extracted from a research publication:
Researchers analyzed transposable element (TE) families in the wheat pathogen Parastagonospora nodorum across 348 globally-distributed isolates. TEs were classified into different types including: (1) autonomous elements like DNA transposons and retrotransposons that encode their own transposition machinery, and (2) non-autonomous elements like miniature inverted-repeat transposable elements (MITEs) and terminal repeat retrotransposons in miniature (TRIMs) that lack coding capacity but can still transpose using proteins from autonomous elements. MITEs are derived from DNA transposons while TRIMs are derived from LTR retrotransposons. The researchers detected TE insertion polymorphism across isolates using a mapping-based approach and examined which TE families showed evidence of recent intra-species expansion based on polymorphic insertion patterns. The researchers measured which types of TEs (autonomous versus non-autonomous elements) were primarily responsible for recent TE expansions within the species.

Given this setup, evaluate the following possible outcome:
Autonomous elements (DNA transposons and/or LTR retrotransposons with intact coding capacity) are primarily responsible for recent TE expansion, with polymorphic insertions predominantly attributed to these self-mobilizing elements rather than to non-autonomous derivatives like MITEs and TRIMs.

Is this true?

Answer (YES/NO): NO